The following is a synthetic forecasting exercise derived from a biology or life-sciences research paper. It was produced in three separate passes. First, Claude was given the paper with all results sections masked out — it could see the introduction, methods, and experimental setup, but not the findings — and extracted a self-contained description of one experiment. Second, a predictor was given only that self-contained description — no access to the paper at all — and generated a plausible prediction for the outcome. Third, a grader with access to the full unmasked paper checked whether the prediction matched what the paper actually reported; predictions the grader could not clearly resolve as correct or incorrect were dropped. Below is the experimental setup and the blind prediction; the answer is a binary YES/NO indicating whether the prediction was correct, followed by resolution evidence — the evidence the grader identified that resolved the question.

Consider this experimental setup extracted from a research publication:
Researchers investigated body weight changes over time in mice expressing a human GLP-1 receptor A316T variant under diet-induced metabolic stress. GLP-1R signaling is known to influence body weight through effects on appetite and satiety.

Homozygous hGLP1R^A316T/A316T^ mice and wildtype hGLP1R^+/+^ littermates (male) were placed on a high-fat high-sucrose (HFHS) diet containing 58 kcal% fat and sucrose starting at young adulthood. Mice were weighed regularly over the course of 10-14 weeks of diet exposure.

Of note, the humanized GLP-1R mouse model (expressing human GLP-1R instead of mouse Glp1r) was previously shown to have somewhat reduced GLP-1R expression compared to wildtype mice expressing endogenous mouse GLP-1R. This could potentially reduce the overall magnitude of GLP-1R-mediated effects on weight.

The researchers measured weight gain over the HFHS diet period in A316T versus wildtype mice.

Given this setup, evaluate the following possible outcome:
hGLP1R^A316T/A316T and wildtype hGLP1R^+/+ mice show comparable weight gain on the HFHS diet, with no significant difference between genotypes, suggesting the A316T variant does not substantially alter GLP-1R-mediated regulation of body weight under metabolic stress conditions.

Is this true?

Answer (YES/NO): NO